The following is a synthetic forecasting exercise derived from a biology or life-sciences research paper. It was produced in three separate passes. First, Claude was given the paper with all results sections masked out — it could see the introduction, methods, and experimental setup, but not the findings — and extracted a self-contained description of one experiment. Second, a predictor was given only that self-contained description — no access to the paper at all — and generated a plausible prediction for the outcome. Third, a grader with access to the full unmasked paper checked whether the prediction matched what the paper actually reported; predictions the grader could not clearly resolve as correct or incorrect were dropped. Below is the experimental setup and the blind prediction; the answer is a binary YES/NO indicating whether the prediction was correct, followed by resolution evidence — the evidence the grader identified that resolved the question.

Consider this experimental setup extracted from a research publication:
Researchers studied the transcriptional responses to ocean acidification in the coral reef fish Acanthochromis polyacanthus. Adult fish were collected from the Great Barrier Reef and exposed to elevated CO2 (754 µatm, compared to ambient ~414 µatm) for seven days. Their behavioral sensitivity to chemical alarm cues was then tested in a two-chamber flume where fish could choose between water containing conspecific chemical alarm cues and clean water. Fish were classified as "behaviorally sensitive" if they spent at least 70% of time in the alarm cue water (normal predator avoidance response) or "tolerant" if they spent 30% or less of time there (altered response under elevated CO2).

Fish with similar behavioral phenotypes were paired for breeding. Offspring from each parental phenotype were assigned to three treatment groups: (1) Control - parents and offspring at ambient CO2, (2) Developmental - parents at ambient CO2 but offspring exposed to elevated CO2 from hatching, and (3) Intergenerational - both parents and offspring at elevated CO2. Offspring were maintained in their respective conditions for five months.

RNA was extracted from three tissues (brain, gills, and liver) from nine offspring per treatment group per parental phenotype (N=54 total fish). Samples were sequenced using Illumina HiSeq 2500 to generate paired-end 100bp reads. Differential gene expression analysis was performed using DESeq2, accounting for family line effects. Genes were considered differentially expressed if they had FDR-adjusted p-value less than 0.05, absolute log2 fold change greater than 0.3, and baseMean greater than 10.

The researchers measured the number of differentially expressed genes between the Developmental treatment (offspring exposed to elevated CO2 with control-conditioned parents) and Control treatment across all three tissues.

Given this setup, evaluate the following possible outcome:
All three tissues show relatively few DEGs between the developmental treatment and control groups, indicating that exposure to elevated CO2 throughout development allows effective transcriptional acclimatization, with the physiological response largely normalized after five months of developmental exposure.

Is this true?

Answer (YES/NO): NO